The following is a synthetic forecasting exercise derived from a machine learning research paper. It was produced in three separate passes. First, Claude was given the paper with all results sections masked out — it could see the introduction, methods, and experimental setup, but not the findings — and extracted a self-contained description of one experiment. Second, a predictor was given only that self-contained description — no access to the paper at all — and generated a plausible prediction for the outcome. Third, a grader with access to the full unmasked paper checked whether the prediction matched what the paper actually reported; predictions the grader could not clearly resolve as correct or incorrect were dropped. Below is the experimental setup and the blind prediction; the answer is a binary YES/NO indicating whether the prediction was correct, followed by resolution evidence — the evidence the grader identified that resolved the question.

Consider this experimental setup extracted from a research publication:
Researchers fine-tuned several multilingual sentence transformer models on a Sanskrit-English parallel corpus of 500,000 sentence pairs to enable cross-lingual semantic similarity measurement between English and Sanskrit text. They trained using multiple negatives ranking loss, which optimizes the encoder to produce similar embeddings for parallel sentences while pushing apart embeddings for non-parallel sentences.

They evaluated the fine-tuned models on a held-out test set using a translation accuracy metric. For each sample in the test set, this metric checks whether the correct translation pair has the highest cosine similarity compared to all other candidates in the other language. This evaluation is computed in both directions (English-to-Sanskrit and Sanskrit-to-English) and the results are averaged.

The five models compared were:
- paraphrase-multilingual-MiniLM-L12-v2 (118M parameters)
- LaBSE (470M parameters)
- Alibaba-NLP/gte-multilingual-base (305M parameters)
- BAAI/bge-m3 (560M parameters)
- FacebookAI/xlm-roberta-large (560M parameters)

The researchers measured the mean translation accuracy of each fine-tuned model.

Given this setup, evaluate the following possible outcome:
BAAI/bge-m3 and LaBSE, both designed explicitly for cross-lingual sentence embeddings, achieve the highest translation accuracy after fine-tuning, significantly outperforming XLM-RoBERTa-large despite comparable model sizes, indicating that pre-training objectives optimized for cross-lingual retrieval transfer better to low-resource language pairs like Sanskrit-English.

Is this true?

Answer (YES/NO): NO